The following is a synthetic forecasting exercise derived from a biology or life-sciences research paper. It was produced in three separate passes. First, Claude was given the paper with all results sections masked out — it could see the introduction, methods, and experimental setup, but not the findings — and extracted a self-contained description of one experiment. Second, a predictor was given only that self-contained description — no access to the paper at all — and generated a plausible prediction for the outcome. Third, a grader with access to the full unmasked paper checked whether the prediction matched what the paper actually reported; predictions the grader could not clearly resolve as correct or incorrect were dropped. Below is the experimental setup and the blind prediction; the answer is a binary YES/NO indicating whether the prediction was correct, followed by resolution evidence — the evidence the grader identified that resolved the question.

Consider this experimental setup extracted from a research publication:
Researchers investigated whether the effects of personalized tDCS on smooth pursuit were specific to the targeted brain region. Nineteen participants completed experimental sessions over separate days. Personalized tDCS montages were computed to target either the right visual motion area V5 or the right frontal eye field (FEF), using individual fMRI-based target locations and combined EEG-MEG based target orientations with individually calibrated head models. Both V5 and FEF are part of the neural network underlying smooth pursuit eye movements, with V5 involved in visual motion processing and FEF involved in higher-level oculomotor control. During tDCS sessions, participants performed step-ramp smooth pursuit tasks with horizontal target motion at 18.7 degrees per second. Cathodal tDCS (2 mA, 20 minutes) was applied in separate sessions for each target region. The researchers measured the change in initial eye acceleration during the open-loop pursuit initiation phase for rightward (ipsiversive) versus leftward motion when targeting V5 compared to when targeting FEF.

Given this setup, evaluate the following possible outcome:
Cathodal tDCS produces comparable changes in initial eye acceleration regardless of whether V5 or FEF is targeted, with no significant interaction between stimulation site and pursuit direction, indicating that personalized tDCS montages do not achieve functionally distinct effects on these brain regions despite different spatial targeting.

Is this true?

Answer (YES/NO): NO